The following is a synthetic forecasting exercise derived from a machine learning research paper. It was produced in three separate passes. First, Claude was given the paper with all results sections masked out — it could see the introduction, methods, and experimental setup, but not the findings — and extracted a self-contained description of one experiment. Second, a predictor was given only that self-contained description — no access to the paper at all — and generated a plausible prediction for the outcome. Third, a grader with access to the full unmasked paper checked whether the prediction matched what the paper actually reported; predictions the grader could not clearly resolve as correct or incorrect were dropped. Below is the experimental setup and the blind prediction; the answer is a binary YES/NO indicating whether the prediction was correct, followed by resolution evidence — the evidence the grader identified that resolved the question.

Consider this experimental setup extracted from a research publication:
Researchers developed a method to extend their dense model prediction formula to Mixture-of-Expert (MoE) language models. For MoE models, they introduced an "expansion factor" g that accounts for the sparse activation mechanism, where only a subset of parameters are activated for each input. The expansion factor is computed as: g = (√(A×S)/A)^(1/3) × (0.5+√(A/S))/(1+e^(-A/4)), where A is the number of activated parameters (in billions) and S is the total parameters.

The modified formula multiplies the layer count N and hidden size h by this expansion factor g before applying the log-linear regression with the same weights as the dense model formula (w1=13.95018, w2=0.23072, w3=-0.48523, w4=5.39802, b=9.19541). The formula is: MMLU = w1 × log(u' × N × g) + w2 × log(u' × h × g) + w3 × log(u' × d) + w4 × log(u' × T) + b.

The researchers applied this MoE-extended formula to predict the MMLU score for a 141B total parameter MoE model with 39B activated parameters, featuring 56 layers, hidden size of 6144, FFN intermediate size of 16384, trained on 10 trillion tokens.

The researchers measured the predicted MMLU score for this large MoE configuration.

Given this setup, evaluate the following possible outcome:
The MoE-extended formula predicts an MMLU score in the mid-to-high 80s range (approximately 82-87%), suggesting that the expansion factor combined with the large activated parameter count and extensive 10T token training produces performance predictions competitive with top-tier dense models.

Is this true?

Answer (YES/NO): NO